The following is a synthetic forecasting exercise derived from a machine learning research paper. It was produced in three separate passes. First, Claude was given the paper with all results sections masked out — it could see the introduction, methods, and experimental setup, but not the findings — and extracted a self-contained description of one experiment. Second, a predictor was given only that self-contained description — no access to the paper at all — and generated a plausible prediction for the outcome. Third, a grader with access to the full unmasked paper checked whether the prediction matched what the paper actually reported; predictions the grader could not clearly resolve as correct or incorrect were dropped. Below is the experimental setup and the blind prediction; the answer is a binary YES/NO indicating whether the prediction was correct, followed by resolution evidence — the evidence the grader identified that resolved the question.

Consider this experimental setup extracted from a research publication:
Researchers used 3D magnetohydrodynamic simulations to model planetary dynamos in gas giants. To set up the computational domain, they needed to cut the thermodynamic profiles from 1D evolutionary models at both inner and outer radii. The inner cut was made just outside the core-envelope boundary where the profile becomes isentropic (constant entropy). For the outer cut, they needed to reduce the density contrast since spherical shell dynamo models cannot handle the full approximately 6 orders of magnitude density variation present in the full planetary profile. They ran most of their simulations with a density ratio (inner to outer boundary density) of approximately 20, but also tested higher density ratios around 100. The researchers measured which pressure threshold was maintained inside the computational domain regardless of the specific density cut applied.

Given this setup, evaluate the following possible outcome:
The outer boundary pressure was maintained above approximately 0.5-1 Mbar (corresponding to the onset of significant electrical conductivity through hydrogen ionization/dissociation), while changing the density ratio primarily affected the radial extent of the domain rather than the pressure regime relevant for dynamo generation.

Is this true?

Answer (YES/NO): NO